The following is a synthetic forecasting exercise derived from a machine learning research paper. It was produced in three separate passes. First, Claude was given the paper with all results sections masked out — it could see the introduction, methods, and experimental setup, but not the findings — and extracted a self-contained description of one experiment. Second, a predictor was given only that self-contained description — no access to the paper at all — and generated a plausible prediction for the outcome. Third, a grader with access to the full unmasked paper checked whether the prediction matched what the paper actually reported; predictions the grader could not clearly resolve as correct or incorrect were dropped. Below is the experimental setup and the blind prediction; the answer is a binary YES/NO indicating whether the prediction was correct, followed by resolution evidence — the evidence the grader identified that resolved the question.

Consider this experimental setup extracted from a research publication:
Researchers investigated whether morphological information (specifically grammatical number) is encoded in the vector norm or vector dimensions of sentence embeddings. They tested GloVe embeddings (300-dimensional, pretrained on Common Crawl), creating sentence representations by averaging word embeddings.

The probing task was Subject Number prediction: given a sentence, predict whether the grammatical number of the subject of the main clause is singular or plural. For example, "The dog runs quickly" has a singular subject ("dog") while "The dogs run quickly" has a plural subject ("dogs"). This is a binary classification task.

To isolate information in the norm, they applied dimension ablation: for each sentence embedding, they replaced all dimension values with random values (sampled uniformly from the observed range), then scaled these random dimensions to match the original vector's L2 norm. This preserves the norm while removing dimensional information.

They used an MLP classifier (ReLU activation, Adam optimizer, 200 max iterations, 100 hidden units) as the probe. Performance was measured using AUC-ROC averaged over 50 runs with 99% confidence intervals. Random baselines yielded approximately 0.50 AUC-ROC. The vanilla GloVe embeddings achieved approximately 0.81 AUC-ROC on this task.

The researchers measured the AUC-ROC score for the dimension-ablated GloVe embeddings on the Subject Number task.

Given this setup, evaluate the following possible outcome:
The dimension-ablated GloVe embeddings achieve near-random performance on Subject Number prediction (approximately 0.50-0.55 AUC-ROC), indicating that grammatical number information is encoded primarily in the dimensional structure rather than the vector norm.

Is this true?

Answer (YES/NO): YES